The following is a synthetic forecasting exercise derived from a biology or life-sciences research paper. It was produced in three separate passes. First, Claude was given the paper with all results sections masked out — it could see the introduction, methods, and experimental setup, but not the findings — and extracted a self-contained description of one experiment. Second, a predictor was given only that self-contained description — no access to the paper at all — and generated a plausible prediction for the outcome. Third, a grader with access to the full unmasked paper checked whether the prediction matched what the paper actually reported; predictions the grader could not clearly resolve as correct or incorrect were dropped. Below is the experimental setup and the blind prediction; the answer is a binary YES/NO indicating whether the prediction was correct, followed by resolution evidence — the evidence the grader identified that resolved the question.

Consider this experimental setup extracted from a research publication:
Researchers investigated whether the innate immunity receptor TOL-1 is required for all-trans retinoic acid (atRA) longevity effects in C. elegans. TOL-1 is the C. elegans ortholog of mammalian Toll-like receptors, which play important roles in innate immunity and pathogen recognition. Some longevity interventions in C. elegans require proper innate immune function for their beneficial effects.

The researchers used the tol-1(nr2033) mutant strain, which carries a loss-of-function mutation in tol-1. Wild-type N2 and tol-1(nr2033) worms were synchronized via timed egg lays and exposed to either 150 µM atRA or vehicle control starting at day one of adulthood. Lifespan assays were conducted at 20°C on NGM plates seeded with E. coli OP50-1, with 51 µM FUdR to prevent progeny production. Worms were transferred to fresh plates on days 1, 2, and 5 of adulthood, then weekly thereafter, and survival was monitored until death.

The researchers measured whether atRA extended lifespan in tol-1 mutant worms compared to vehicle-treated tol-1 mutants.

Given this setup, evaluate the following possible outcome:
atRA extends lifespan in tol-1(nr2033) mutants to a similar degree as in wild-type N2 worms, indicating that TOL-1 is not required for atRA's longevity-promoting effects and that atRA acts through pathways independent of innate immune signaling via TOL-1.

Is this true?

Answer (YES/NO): NO